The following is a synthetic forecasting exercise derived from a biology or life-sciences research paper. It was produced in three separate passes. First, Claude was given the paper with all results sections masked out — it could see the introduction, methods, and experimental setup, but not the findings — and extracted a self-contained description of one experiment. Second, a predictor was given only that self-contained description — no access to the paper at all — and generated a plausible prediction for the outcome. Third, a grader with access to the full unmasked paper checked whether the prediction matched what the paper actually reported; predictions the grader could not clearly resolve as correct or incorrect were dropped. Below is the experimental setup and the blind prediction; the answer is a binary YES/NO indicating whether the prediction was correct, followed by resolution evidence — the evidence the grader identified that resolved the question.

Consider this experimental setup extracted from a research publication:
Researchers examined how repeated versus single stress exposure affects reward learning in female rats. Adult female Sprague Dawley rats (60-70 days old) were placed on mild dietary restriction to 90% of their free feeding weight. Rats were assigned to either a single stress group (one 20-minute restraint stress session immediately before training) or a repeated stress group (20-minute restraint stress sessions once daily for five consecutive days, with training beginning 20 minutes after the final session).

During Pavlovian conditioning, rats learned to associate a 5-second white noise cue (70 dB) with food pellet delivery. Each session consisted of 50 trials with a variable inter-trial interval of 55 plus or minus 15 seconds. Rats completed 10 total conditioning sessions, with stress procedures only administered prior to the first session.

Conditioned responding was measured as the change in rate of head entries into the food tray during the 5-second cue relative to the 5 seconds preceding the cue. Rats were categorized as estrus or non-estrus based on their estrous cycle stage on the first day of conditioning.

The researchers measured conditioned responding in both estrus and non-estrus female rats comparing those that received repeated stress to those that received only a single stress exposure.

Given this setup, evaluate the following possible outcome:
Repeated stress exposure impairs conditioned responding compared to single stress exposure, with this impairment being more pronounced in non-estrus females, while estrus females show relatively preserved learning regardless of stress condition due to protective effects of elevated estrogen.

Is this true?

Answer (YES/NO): NO